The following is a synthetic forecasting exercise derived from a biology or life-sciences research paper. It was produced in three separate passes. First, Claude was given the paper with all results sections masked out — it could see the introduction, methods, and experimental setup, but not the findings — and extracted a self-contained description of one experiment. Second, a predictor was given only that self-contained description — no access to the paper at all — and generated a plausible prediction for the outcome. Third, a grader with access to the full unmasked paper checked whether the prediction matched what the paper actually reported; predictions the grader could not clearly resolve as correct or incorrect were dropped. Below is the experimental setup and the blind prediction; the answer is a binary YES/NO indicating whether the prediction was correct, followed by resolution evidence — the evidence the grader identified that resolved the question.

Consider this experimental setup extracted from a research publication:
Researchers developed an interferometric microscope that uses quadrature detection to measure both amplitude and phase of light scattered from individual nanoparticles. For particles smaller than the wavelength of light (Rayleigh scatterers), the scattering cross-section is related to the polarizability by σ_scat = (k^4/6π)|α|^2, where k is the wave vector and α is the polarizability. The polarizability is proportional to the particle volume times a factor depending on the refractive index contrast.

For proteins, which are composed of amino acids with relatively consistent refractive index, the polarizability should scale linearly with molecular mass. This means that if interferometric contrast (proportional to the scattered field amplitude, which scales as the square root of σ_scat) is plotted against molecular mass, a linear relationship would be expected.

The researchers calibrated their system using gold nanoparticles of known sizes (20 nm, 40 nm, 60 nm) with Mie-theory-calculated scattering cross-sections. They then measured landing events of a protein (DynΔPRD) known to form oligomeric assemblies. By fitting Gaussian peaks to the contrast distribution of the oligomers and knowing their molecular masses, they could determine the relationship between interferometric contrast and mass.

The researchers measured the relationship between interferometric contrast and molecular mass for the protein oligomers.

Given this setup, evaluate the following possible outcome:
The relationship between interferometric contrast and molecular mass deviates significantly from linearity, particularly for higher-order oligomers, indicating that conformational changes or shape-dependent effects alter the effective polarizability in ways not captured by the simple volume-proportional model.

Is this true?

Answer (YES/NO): NO